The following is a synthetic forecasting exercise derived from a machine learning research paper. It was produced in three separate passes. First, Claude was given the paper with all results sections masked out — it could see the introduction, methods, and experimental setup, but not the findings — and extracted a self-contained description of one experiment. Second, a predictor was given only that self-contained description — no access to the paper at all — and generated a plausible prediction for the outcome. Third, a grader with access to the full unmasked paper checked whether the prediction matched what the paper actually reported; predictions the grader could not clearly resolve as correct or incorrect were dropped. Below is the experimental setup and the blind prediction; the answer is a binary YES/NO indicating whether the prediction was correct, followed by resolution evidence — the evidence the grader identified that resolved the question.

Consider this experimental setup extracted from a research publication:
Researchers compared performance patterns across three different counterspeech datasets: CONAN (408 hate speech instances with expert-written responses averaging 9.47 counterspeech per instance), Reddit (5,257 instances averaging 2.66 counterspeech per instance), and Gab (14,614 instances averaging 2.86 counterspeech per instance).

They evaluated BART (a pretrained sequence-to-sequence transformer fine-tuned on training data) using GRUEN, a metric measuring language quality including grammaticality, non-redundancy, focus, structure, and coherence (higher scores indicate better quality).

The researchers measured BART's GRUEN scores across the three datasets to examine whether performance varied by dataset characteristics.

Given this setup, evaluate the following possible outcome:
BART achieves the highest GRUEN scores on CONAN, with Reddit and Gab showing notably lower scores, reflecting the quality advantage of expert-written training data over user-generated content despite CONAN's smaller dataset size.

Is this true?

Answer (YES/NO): NO